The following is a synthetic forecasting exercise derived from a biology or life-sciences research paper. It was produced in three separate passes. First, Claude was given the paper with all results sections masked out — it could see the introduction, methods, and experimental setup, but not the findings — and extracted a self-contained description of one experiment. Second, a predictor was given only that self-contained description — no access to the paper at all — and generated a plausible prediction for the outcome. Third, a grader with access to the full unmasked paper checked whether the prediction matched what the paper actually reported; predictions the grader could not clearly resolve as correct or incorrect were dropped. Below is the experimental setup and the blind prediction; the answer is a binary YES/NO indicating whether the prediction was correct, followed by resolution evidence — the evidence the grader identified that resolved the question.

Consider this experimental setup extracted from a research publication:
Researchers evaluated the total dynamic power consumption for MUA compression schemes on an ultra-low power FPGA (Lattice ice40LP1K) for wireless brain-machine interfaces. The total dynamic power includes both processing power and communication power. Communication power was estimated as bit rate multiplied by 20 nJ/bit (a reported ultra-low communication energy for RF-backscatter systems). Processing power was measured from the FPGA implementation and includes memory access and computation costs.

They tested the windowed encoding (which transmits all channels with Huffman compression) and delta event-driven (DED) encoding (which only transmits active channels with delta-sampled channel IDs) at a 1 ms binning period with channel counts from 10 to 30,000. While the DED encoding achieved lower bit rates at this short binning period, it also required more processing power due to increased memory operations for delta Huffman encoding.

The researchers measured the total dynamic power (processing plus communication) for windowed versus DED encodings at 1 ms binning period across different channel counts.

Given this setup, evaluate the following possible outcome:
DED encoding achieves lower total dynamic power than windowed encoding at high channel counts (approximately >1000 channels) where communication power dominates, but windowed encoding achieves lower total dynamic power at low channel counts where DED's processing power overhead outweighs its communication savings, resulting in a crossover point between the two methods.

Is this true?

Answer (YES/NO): NO